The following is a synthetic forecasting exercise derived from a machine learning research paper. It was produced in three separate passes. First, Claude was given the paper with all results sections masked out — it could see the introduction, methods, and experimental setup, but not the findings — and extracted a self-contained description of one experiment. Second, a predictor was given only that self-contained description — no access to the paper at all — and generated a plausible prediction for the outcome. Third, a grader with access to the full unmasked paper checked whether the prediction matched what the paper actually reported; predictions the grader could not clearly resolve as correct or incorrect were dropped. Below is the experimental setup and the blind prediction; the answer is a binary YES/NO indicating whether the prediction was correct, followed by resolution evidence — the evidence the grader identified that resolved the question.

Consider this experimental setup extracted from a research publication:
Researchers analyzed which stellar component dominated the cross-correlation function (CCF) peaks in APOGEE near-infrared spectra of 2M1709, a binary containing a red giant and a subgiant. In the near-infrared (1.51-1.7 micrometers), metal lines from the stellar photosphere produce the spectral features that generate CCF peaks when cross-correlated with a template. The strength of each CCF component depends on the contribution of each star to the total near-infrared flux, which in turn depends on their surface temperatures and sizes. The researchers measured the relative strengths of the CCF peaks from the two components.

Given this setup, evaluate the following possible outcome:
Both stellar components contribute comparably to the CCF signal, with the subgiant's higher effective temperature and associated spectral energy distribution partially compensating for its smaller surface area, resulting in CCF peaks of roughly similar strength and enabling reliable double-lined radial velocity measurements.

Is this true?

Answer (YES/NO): NO